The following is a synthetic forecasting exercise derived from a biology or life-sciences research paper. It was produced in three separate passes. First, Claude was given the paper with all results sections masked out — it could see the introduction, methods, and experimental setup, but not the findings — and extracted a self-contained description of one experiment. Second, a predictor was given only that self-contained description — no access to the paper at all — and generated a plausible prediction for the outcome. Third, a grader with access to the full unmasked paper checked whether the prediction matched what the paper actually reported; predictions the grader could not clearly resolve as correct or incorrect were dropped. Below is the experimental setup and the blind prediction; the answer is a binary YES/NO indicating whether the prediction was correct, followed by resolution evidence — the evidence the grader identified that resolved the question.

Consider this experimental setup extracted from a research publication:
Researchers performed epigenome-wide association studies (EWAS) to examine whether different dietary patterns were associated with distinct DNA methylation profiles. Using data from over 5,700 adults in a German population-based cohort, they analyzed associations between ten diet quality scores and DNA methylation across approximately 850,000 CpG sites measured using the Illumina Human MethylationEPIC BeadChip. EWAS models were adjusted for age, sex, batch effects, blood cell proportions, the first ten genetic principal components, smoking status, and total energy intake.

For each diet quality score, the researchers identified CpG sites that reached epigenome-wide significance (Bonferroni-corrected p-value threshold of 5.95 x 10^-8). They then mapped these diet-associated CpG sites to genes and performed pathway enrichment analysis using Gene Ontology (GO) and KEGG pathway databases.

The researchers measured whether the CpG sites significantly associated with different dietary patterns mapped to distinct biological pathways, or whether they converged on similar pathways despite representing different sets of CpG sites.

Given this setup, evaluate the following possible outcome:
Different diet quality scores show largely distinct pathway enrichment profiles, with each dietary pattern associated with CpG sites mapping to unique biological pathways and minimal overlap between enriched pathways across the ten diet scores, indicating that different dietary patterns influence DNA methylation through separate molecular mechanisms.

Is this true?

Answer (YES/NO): NO